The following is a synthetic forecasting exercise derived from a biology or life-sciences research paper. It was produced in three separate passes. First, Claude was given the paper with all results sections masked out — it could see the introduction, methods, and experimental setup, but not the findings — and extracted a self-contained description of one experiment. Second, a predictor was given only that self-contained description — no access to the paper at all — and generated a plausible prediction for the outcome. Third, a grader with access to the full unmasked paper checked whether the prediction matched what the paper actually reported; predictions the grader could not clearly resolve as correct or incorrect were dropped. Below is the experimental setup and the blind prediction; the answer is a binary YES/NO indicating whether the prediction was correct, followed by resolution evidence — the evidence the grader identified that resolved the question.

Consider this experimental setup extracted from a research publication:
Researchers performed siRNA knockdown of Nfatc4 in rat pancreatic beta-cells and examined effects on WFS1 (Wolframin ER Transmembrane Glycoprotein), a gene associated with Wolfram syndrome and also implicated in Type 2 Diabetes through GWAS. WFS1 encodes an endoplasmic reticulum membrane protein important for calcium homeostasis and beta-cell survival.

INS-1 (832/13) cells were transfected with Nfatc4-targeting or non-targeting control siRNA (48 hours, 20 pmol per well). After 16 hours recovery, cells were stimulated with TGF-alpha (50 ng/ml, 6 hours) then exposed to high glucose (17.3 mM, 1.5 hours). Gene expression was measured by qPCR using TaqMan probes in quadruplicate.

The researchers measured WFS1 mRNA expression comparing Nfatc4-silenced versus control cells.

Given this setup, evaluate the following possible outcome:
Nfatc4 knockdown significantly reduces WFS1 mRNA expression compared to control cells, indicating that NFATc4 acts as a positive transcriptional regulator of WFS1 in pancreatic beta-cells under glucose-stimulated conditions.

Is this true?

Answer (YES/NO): YES